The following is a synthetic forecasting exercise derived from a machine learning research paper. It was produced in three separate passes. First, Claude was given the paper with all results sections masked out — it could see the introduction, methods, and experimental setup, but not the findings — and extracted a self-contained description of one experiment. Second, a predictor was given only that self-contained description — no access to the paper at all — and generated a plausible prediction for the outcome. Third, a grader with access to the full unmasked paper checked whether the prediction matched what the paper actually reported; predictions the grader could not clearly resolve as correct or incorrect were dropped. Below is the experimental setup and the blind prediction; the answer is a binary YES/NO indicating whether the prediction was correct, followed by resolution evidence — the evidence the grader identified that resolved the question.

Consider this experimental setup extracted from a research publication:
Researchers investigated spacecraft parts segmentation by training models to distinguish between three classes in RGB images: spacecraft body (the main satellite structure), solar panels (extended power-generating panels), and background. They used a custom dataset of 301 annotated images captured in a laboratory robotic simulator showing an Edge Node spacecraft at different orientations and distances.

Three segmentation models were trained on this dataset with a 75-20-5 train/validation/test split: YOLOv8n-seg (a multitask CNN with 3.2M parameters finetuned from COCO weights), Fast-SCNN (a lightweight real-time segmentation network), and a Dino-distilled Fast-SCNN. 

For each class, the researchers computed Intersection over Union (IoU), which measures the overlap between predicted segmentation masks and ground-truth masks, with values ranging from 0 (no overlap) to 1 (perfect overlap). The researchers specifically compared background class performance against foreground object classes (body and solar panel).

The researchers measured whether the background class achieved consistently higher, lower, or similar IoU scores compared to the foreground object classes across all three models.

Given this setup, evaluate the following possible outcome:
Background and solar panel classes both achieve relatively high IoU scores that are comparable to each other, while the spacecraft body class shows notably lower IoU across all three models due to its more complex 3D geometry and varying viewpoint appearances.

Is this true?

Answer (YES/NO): NO